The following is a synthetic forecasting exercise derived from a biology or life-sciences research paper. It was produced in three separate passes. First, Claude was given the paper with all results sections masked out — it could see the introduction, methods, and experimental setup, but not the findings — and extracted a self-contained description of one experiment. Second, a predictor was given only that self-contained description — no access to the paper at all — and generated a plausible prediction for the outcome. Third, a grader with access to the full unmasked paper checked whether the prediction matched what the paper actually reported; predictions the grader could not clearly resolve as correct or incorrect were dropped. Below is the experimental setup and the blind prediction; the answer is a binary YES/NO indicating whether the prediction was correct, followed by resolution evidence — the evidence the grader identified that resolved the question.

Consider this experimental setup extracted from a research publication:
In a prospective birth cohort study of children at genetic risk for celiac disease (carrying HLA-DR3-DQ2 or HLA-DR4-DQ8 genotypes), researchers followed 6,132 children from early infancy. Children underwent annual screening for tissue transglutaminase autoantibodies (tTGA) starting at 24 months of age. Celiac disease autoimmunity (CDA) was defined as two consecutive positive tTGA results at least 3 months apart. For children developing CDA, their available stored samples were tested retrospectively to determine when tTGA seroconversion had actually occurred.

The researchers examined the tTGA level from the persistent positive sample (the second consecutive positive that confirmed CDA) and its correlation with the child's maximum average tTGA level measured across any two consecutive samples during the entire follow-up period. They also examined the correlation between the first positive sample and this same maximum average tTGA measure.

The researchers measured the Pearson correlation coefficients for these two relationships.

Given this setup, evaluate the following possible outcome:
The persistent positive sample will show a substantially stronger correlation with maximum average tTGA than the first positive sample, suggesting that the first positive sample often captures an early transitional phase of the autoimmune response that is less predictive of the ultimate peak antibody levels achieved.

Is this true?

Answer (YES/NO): YES